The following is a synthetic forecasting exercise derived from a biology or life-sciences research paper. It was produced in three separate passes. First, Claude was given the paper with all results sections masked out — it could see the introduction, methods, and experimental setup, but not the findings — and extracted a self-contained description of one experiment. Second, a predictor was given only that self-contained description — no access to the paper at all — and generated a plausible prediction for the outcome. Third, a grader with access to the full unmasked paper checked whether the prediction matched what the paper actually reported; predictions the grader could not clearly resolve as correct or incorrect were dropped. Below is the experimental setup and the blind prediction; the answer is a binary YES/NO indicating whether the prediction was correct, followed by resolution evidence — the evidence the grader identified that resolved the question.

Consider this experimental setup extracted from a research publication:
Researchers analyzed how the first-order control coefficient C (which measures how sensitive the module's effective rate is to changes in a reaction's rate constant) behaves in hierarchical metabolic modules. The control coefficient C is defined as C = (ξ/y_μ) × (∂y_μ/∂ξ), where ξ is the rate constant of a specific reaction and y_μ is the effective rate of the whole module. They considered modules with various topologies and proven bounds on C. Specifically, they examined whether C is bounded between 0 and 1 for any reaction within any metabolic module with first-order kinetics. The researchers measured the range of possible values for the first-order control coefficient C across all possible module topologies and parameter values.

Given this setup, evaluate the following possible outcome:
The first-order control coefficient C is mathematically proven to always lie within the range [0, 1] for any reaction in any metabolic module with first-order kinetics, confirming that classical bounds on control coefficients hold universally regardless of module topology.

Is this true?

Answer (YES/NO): YES